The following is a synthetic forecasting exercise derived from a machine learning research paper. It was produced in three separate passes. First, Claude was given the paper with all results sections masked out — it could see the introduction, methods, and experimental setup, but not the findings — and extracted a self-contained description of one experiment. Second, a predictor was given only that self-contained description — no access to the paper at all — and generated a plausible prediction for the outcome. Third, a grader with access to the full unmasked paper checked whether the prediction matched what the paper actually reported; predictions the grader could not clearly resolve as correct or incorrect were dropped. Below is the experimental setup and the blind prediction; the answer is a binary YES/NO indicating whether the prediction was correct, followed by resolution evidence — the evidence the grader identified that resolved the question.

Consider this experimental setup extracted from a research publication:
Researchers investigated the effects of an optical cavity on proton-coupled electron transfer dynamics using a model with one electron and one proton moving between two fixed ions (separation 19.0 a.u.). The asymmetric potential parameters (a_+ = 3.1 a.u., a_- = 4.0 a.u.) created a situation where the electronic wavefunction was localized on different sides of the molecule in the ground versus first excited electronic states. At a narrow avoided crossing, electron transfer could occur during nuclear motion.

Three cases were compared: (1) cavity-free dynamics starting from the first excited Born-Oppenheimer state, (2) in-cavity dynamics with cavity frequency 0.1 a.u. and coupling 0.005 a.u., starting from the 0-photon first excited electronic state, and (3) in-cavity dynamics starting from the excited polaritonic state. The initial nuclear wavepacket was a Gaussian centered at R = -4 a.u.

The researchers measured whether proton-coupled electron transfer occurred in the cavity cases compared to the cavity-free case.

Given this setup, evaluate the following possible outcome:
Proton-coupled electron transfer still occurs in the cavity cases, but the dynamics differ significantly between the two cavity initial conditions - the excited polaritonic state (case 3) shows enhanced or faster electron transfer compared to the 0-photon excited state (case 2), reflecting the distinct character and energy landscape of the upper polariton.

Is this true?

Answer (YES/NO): YES